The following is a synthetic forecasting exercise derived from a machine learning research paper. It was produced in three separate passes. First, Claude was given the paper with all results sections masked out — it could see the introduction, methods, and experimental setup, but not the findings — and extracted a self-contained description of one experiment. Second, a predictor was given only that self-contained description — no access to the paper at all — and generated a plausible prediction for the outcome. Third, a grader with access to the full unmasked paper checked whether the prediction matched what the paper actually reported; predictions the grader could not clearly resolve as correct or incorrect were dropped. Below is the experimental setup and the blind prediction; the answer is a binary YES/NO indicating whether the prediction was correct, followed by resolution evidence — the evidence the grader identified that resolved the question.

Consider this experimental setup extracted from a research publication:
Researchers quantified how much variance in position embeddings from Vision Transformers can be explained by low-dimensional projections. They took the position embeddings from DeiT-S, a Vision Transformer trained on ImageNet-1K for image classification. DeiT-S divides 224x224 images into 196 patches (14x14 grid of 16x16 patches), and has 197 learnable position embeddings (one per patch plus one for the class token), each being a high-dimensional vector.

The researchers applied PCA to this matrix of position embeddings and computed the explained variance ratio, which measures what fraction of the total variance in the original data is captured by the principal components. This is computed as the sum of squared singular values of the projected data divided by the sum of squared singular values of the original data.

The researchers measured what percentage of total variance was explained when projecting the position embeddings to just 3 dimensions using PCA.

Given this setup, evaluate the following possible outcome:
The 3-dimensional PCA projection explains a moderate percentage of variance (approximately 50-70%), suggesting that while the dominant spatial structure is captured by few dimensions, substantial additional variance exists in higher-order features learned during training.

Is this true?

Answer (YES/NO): YES